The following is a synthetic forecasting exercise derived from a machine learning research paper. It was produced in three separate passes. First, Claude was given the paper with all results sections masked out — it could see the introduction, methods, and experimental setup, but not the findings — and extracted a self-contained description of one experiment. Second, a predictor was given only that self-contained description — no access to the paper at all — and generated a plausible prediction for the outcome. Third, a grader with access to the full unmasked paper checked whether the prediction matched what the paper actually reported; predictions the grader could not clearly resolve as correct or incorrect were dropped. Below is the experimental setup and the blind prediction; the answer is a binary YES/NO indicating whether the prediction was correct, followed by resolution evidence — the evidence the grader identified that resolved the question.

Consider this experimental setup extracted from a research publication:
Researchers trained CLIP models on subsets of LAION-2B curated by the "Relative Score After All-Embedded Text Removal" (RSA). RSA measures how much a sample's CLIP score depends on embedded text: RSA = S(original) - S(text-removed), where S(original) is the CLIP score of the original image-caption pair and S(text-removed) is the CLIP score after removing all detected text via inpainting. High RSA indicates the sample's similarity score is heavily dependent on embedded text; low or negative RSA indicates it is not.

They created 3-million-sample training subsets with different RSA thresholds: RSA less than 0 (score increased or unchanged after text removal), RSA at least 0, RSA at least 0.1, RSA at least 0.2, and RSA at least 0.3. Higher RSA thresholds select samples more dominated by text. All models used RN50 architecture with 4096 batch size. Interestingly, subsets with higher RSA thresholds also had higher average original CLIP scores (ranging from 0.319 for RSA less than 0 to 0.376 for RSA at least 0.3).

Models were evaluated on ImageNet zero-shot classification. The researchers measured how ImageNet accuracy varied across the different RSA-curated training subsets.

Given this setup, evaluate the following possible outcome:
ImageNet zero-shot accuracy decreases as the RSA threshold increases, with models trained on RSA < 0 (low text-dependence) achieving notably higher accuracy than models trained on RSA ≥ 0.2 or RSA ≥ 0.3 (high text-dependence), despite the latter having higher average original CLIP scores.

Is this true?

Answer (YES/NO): YES